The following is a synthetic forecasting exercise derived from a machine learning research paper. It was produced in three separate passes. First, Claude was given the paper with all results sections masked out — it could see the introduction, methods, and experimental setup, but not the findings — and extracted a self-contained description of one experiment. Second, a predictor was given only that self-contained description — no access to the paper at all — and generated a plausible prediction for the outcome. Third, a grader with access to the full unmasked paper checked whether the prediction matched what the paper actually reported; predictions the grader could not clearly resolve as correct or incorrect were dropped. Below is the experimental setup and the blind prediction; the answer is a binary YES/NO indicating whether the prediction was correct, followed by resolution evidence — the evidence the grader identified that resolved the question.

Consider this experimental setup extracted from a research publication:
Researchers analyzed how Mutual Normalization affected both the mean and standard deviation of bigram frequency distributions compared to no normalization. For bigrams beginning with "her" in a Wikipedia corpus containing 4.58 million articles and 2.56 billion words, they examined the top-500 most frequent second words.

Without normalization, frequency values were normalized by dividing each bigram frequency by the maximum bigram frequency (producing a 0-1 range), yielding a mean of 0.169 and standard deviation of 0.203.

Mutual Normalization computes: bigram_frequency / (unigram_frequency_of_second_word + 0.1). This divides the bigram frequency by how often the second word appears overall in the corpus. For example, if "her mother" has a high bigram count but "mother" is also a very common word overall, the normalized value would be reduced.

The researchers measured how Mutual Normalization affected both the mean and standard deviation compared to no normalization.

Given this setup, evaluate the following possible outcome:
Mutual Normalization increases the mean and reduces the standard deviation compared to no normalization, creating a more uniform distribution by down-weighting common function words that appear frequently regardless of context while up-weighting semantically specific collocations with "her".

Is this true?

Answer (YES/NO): NO